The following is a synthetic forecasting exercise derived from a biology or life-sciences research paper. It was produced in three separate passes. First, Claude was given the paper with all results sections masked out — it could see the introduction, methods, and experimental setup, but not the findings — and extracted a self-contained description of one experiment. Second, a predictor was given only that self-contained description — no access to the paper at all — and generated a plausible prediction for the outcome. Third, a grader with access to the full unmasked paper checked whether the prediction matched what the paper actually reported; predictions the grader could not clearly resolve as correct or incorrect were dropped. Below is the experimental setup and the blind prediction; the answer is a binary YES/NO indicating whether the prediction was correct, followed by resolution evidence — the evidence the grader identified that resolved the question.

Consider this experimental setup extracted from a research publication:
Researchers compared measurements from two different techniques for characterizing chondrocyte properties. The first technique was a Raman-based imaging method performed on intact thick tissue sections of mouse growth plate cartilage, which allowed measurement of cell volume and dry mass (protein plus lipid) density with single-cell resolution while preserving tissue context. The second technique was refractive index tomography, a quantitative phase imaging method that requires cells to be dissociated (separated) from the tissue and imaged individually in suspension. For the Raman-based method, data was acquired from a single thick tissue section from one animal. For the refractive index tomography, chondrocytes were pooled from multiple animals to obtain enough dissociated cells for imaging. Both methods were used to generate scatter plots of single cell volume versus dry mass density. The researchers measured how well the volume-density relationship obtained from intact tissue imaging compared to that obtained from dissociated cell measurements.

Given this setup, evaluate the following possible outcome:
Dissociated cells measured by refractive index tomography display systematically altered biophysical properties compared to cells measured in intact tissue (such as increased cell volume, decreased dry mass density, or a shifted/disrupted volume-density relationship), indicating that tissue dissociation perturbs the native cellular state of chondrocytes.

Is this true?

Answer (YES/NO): NO